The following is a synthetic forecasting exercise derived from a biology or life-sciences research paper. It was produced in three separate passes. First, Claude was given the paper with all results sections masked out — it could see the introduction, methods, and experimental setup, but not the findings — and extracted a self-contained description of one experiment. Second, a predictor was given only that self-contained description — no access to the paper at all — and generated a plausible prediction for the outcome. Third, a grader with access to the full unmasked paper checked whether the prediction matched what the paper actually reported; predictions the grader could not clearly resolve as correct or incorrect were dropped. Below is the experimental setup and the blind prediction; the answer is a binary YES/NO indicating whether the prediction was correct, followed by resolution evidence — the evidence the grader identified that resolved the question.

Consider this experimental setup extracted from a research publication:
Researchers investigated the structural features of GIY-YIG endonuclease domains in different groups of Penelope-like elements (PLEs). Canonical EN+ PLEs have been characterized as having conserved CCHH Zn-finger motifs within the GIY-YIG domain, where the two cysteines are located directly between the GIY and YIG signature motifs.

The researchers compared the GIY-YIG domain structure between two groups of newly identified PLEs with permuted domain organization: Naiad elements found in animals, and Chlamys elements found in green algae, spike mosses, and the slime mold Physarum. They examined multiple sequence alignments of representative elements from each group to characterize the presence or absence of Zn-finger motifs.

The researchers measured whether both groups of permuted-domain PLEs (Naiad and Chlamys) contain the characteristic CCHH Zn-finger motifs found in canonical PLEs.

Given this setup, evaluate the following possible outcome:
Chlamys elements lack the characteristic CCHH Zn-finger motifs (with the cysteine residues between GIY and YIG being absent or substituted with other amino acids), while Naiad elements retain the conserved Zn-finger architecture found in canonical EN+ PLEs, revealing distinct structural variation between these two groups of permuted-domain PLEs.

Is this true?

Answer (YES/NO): YES